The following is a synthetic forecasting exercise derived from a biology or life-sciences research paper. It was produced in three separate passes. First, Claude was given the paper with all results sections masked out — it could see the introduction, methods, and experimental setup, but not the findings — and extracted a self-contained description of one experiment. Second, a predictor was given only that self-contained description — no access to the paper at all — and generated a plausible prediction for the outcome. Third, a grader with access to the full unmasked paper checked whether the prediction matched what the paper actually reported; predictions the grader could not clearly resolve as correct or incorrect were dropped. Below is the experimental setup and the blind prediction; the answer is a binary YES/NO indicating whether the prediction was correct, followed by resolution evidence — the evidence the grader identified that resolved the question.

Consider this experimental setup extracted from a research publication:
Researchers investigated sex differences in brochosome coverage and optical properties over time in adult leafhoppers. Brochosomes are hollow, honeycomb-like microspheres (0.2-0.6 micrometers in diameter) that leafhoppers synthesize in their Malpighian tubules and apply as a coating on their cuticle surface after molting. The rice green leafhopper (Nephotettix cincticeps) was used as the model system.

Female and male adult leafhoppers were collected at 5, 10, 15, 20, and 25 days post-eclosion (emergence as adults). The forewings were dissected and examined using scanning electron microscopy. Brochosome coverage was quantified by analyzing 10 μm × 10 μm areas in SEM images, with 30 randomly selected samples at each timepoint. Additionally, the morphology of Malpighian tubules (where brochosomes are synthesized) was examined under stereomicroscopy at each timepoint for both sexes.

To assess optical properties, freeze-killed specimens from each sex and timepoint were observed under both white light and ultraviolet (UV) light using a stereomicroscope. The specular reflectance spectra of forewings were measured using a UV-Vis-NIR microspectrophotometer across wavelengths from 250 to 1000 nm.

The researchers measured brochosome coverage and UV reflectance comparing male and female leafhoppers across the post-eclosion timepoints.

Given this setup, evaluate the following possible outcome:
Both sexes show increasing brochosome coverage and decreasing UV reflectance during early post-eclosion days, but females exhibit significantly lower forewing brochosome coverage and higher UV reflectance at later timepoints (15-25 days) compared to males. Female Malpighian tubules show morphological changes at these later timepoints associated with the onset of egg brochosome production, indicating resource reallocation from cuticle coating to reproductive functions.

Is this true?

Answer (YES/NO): NO